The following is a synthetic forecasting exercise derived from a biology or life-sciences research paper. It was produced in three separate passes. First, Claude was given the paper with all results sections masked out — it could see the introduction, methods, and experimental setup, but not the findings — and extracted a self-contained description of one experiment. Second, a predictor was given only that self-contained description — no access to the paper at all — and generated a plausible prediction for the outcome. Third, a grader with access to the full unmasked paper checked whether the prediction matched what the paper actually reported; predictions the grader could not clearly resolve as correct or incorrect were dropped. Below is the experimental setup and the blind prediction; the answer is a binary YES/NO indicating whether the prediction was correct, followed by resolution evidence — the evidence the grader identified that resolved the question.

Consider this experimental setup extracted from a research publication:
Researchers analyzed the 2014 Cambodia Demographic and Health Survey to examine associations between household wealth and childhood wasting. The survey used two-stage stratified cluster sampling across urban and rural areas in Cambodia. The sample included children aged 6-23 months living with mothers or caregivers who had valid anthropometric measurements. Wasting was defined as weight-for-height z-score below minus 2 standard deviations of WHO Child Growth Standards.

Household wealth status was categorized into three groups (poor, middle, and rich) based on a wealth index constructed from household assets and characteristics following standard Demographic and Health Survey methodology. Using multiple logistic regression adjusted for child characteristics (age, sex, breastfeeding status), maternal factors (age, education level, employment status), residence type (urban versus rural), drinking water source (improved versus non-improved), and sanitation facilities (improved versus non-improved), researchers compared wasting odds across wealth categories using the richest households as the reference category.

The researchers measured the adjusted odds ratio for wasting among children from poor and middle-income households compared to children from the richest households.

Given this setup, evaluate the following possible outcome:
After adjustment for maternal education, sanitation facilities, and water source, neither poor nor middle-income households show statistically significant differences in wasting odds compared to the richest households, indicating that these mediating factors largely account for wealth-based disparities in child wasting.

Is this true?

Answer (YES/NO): NO